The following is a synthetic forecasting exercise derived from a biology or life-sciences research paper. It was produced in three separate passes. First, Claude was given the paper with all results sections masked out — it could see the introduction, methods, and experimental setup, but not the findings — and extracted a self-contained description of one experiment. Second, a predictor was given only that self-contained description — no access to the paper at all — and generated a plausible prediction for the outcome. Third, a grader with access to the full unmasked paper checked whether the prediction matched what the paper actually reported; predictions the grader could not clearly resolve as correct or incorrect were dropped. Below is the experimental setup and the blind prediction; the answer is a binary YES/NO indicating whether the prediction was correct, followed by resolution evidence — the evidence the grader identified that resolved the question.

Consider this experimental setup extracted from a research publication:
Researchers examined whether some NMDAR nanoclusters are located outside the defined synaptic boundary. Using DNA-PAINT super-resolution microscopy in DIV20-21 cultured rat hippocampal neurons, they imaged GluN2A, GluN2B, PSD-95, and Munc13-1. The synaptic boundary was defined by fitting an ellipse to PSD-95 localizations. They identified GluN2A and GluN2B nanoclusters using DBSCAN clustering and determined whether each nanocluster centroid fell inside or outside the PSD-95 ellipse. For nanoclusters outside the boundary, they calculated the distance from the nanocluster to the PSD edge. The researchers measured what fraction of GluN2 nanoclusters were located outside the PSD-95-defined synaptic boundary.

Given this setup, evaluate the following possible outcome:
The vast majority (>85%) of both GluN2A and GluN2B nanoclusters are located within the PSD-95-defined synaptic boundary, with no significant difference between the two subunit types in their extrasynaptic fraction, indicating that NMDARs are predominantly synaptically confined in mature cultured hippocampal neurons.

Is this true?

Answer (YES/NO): NO